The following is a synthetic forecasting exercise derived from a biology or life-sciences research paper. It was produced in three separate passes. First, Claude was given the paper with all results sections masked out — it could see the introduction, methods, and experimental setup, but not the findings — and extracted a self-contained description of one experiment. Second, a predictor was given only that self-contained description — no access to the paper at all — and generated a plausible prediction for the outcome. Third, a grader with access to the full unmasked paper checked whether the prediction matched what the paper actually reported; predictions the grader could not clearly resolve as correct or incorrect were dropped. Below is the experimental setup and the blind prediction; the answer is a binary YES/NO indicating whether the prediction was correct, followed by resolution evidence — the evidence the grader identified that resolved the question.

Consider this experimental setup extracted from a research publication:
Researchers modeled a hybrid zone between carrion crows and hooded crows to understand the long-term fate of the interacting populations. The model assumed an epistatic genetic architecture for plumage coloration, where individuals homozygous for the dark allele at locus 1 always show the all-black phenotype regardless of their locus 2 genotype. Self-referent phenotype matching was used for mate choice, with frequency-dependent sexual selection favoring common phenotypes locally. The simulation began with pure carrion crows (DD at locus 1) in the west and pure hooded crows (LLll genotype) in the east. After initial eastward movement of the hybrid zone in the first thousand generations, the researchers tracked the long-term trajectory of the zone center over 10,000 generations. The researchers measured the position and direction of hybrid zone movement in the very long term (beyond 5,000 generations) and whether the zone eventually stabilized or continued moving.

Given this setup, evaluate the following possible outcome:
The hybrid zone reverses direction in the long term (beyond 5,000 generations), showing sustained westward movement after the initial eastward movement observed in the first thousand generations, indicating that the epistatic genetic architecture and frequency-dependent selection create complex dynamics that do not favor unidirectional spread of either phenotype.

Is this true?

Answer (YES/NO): NO